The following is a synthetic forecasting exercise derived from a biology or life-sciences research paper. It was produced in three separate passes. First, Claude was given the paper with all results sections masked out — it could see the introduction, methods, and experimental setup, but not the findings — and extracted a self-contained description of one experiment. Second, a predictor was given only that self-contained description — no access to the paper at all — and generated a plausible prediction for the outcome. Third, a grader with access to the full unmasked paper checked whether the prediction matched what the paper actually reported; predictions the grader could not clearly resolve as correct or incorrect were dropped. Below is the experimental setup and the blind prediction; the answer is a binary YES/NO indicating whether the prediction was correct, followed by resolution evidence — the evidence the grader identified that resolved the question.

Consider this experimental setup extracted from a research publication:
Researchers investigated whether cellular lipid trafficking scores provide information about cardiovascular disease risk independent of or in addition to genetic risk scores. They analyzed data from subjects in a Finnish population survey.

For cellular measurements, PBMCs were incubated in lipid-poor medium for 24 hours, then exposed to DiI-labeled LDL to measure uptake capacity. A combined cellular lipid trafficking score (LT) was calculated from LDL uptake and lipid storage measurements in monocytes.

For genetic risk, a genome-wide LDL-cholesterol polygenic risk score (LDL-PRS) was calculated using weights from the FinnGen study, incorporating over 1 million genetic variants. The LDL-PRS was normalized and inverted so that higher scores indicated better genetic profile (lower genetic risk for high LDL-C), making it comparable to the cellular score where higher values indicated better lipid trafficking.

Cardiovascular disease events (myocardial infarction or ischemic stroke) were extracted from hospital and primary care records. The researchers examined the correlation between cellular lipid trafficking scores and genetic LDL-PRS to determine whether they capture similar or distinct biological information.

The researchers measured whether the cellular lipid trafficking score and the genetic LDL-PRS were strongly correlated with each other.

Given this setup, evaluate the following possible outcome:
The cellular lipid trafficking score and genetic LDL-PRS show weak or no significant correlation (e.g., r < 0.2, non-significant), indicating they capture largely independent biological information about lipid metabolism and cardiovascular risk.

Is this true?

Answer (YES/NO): YES